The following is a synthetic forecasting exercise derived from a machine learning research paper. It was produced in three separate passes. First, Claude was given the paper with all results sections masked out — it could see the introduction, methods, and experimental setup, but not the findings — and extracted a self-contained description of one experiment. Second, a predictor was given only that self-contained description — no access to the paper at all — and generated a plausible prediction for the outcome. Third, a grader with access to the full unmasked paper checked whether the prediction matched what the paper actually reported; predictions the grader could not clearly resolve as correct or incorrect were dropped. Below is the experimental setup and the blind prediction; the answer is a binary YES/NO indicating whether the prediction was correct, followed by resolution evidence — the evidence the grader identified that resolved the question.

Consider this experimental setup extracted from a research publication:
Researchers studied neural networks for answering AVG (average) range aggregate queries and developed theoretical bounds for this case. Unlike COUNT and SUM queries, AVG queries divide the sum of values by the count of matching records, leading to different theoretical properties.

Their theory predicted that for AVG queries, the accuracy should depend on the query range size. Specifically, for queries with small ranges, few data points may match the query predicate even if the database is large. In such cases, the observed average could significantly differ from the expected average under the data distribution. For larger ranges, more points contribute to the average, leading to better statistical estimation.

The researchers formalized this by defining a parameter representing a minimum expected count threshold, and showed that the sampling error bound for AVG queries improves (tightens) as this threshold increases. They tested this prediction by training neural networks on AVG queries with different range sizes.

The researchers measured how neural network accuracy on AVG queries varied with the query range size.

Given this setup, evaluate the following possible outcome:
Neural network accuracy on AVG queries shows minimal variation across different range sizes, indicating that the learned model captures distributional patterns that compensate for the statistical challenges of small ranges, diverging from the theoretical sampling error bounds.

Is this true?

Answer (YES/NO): NO